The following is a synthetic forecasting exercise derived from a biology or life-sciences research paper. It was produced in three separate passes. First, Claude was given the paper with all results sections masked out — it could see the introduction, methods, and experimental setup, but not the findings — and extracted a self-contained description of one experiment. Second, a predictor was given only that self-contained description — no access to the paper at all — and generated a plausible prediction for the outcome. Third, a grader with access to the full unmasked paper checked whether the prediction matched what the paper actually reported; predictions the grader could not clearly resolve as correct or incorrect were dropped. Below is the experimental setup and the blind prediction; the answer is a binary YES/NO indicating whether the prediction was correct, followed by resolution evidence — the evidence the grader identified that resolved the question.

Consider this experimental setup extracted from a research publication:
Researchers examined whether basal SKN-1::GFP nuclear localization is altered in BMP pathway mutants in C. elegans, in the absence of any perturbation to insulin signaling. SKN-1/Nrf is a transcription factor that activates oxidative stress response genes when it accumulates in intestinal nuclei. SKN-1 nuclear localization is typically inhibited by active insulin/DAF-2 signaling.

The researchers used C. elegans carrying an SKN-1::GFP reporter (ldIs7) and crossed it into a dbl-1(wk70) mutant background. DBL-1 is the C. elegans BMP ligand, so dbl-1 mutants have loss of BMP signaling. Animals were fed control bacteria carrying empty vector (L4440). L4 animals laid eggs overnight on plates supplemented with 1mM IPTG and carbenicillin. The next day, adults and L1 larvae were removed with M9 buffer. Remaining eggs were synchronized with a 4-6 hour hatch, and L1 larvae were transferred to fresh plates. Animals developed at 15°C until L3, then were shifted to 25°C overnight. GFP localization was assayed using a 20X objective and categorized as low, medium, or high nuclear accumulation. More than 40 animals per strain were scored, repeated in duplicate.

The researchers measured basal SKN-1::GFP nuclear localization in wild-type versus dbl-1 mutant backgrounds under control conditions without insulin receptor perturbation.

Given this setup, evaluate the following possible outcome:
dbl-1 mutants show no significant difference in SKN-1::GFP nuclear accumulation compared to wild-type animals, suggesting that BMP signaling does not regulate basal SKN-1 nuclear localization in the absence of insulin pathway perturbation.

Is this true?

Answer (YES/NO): NO